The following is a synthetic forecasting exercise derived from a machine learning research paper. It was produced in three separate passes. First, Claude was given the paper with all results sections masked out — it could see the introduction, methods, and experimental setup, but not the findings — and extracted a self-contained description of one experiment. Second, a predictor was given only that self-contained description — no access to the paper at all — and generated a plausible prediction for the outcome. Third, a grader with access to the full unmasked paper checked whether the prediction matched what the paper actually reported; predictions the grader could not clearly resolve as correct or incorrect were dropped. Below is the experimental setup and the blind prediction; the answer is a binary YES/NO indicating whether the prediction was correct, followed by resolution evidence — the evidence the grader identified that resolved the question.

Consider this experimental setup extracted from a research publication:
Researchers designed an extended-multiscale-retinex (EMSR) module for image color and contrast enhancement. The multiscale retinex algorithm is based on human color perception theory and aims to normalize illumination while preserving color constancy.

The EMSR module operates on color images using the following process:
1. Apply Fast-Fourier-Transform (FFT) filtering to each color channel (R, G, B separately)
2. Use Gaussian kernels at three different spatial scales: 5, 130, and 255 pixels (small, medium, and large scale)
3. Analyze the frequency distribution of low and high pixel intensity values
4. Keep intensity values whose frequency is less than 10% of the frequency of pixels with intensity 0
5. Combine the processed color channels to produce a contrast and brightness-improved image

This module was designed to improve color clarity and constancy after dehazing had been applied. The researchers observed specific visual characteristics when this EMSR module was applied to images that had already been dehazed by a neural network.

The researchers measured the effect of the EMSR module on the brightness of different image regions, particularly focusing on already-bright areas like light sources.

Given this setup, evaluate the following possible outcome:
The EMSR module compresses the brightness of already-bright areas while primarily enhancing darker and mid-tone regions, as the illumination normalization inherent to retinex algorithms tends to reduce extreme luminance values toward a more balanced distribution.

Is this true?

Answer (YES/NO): NO